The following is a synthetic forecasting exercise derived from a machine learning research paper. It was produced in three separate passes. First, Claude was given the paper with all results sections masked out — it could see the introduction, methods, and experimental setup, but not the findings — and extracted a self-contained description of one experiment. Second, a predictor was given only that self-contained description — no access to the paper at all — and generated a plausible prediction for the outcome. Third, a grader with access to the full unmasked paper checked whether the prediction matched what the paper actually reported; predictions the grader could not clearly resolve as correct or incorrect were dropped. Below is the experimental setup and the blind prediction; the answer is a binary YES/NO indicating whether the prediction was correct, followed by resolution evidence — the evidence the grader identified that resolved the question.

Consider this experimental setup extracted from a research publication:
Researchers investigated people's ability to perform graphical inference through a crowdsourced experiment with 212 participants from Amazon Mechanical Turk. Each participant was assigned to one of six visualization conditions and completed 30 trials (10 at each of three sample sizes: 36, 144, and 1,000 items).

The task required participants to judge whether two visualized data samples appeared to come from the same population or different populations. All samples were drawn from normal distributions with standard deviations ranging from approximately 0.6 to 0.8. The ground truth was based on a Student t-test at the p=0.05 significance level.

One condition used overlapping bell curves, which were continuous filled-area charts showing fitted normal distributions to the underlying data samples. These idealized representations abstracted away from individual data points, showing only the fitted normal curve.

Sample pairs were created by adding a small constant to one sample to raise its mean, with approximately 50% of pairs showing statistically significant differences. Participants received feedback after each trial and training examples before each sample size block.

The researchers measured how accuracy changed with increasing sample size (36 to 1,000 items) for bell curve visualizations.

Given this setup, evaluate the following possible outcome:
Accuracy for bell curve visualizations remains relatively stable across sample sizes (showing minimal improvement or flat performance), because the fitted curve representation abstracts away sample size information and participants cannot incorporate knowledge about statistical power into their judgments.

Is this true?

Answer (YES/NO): NO